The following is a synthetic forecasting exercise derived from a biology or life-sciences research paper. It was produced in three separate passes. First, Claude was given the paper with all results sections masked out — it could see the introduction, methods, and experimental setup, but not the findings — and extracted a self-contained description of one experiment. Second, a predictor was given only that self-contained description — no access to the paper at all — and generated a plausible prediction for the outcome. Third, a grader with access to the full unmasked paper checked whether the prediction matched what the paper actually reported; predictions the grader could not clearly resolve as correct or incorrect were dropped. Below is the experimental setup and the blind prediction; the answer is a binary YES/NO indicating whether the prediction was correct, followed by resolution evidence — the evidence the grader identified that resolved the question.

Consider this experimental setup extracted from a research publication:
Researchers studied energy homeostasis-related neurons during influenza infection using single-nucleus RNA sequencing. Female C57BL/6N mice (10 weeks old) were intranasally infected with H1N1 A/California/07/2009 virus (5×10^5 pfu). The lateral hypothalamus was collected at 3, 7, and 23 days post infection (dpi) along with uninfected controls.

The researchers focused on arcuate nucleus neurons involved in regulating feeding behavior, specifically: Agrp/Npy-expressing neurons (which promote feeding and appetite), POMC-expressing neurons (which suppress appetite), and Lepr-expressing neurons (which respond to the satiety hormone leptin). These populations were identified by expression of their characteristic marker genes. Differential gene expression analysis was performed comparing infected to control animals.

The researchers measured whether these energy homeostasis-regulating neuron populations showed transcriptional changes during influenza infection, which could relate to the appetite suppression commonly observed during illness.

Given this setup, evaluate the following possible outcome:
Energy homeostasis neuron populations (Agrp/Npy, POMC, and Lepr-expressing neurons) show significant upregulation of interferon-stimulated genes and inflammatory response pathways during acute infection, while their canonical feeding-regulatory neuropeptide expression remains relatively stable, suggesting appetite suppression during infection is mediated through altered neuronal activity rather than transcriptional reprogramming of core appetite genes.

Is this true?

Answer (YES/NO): NO